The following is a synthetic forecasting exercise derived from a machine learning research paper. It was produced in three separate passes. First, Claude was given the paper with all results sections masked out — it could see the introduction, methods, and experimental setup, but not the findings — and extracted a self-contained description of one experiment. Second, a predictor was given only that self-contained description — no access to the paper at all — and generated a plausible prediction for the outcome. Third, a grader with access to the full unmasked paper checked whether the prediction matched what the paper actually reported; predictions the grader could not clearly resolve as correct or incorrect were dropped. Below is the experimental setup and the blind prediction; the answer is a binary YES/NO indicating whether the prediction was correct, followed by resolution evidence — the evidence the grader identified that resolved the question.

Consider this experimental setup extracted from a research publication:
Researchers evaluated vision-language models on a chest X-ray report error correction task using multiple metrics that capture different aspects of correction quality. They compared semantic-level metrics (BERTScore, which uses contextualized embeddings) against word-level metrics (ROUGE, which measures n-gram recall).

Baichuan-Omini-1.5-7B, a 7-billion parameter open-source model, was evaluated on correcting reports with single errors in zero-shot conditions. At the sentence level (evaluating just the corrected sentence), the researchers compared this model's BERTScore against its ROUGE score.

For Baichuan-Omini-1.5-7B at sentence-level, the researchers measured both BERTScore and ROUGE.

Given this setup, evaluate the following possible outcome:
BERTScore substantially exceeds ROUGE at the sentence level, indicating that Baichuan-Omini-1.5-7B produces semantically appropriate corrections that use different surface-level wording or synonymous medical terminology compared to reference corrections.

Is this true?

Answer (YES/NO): YES